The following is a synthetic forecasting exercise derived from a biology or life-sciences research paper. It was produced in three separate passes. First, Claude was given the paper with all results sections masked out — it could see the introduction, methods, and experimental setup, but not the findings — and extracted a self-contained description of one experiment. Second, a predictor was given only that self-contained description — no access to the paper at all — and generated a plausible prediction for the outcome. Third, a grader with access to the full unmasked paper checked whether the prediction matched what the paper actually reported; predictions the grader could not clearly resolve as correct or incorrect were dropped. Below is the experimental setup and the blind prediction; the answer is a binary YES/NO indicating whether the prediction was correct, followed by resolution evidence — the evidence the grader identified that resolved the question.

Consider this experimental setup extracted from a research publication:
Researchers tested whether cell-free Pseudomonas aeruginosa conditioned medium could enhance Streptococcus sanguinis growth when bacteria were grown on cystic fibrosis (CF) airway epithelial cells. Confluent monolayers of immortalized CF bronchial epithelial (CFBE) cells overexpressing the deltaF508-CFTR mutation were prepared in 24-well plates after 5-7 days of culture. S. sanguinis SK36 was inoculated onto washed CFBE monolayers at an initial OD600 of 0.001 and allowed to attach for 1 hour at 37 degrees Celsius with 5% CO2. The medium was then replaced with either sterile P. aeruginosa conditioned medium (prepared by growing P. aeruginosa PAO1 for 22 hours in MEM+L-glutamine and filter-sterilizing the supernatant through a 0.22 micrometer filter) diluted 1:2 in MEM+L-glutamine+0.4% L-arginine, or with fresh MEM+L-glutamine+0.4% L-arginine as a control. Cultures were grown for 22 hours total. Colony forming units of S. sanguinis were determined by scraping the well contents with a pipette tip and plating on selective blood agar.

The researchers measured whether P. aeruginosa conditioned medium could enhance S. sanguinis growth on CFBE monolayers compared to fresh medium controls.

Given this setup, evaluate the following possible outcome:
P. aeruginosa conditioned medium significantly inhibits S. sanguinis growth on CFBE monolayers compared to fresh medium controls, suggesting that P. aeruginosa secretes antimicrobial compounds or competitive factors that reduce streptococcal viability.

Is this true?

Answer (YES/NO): NO